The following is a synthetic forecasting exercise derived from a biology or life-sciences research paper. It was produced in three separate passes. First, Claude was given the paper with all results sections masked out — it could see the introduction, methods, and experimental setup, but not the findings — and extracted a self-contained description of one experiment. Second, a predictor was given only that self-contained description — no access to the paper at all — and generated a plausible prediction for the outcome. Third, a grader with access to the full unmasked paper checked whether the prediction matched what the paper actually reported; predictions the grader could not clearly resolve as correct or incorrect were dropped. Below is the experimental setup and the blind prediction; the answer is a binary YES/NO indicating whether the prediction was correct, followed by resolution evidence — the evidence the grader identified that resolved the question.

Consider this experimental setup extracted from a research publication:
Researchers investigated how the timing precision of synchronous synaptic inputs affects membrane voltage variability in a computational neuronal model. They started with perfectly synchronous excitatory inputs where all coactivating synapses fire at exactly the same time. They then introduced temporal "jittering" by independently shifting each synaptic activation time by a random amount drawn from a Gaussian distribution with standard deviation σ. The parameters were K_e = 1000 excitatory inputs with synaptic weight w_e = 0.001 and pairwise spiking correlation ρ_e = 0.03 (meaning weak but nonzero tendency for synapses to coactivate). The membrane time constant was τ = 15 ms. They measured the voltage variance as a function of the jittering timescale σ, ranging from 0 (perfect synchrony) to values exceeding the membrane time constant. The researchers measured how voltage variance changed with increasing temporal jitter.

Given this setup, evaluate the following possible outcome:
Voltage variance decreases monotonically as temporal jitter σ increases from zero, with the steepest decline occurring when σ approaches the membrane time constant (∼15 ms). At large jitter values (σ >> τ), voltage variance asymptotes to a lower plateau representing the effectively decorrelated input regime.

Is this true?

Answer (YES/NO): NO